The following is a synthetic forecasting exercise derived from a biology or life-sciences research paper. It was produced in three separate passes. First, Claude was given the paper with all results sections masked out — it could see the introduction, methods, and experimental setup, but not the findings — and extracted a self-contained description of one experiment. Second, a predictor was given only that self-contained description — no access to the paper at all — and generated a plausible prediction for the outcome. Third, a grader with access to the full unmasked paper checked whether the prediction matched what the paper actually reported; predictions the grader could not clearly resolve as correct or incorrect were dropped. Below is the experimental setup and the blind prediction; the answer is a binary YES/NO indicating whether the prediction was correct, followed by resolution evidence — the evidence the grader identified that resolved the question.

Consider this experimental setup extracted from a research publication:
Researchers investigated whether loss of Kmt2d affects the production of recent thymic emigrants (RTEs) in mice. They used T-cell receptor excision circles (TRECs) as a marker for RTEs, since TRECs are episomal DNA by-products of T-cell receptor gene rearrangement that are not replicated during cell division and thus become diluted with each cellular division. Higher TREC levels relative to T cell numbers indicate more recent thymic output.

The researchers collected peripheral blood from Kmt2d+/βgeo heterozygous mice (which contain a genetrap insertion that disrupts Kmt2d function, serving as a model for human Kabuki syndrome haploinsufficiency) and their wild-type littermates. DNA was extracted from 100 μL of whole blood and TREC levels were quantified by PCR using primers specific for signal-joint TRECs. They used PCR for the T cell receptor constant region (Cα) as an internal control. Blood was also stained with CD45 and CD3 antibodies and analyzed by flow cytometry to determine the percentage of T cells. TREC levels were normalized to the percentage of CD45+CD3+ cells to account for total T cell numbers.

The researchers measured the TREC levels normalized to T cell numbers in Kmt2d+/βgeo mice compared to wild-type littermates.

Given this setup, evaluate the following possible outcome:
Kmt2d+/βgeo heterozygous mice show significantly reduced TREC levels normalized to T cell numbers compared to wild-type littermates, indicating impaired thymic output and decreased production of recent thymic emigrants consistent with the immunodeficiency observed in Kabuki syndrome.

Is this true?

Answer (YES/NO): NO